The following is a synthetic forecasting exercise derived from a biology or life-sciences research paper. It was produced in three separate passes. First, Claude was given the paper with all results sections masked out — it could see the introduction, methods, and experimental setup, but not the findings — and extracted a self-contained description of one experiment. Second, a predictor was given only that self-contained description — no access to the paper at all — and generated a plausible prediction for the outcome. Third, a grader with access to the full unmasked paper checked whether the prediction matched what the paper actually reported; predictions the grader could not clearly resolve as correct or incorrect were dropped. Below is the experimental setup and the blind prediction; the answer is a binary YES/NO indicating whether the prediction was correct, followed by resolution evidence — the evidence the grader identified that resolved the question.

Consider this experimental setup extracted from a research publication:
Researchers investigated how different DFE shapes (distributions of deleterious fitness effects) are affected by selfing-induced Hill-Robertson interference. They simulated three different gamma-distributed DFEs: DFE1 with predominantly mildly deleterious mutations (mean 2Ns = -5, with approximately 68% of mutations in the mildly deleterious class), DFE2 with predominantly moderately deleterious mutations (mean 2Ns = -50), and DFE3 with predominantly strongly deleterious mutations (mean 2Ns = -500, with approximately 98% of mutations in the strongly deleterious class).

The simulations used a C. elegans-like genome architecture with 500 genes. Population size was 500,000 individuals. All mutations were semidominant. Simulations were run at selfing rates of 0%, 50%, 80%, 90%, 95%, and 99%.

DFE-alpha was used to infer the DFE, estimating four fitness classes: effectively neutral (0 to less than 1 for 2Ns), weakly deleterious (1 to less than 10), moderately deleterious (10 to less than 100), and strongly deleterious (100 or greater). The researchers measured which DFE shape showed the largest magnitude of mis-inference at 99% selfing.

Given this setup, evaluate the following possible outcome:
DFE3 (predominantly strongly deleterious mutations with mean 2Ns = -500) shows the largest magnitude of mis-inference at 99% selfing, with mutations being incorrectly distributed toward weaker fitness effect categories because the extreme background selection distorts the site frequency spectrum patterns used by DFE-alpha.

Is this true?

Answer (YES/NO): NO